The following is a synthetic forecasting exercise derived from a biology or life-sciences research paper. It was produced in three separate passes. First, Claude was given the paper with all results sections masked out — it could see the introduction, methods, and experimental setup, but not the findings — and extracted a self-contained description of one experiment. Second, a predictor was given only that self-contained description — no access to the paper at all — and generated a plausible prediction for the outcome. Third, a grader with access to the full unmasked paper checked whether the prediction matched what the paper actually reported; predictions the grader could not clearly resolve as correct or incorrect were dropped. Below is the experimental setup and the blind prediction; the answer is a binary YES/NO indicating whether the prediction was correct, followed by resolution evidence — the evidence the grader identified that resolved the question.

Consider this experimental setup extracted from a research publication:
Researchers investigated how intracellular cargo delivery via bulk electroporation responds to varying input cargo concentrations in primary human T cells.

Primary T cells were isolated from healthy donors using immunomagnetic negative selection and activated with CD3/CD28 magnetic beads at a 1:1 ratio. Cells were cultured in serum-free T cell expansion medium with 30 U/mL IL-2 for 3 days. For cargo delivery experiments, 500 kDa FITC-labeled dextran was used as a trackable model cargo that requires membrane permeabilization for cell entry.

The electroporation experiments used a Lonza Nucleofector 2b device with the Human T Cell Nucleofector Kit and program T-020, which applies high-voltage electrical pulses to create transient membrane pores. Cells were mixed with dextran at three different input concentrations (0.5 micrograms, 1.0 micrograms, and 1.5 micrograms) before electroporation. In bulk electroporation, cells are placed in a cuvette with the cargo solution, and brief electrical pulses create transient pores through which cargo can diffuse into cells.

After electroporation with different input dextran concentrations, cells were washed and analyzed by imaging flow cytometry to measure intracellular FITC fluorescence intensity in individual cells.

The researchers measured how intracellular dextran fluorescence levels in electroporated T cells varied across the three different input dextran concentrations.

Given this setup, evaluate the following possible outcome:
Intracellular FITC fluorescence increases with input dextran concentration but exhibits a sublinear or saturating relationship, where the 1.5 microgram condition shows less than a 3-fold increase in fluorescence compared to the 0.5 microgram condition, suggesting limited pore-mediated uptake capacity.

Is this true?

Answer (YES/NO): YES